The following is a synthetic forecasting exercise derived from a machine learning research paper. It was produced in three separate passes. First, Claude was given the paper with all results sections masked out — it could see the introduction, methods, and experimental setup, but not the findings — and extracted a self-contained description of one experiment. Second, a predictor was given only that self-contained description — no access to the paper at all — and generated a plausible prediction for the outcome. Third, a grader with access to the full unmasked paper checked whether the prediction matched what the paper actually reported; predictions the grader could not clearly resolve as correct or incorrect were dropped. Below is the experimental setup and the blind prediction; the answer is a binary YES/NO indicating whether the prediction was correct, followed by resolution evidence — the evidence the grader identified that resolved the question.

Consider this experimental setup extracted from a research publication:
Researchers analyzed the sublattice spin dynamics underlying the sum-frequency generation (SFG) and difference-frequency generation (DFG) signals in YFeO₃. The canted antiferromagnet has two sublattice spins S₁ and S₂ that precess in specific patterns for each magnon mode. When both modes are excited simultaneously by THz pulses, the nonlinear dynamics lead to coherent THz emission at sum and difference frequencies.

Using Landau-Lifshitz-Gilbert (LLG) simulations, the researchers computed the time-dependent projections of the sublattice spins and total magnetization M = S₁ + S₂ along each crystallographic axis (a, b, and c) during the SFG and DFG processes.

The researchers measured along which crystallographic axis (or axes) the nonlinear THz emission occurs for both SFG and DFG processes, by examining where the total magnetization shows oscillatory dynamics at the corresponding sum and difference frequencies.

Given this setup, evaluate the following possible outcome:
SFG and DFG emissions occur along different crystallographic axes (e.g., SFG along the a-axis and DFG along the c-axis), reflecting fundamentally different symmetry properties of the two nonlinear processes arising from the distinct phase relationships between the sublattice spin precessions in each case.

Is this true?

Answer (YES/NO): NO